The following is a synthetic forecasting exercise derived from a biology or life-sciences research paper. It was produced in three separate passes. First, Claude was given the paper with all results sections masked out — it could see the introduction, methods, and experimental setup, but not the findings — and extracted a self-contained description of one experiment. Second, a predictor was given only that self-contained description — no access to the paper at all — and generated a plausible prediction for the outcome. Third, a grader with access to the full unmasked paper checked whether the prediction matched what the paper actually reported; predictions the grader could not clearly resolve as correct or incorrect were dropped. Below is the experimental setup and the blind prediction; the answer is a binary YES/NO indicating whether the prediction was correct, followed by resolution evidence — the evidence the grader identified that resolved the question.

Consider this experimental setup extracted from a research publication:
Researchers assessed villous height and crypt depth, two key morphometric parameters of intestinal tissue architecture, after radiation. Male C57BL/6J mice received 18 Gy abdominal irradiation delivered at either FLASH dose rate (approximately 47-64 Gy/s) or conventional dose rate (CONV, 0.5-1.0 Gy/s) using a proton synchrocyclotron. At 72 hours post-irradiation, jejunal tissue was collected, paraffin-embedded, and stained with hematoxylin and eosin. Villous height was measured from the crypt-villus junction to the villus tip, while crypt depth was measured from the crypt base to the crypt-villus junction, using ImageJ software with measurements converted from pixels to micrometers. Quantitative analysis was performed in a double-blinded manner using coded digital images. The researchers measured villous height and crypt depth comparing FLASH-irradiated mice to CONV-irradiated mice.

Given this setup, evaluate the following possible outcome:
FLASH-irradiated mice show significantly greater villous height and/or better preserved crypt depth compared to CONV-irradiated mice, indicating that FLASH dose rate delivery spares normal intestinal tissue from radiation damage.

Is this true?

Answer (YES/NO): YES